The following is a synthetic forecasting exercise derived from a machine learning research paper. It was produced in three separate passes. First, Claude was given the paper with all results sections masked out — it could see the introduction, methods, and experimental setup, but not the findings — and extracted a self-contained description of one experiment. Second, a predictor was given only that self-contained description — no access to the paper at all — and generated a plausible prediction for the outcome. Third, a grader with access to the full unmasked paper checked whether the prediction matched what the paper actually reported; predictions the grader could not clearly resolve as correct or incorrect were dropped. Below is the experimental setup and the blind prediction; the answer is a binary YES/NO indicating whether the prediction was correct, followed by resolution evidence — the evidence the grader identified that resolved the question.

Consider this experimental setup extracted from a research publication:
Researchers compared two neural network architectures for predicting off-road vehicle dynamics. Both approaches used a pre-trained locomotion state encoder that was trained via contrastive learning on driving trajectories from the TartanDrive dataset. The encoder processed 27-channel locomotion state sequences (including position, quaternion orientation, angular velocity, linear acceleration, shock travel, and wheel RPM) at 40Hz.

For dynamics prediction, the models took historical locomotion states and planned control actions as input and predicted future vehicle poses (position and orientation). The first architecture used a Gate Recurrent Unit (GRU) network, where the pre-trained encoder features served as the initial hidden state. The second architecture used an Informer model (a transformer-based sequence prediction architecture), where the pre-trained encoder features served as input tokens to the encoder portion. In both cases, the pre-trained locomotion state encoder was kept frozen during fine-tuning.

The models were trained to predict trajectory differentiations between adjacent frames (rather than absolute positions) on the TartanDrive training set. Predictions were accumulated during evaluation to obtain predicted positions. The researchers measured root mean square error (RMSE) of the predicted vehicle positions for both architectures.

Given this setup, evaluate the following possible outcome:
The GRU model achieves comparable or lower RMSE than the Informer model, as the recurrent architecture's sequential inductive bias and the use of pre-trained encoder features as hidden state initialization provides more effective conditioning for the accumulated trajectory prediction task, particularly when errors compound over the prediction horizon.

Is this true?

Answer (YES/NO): NO